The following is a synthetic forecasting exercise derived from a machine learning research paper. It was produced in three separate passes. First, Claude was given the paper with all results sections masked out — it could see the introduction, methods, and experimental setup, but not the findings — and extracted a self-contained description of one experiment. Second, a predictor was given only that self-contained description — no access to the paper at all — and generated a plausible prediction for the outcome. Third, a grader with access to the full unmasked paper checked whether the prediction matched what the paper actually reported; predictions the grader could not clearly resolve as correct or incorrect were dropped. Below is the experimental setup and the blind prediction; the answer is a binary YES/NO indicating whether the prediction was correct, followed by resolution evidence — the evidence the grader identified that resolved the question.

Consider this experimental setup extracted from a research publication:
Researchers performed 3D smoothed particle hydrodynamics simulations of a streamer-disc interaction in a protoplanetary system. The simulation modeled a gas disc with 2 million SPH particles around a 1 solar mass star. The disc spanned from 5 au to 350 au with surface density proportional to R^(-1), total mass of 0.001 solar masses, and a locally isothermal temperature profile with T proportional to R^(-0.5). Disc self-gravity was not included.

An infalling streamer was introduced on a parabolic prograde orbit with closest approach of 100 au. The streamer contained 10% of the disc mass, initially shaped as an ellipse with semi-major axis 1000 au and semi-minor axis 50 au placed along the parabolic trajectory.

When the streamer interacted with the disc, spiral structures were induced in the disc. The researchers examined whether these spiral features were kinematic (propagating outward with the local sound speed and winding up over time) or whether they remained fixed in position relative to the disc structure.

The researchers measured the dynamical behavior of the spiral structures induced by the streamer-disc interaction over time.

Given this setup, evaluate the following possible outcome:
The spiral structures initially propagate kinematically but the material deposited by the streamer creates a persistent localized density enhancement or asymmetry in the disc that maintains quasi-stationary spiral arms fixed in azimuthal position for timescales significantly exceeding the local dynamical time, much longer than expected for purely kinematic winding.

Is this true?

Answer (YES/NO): YES